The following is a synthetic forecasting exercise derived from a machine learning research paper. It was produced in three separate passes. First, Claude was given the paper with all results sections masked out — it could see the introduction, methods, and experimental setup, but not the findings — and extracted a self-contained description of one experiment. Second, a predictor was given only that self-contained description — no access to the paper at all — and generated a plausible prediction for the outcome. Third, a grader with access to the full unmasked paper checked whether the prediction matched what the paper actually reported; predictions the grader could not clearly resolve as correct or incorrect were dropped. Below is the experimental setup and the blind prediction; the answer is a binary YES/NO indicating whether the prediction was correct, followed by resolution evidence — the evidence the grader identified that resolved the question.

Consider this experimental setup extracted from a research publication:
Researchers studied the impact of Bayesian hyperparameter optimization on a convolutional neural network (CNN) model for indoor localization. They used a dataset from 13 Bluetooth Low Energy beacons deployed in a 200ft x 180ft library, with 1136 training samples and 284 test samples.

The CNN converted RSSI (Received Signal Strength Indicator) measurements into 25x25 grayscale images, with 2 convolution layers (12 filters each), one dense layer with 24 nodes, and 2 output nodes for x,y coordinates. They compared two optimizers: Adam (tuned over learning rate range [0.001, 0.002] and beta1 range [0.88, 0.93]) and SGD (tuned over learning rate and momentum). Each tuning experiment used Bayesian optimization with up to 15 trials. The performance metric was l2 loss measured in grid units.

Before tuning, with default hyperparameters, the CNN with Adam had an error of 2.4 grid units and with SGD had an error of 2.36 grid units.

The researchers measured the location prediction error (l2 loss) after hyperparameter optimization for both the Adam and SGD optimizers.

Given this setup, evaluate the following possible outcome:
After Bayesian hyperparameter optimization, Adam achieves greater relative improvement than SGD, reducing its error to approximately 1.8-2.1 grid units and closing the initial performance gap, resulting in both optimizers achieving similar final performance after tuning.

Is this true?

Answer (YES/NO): YES